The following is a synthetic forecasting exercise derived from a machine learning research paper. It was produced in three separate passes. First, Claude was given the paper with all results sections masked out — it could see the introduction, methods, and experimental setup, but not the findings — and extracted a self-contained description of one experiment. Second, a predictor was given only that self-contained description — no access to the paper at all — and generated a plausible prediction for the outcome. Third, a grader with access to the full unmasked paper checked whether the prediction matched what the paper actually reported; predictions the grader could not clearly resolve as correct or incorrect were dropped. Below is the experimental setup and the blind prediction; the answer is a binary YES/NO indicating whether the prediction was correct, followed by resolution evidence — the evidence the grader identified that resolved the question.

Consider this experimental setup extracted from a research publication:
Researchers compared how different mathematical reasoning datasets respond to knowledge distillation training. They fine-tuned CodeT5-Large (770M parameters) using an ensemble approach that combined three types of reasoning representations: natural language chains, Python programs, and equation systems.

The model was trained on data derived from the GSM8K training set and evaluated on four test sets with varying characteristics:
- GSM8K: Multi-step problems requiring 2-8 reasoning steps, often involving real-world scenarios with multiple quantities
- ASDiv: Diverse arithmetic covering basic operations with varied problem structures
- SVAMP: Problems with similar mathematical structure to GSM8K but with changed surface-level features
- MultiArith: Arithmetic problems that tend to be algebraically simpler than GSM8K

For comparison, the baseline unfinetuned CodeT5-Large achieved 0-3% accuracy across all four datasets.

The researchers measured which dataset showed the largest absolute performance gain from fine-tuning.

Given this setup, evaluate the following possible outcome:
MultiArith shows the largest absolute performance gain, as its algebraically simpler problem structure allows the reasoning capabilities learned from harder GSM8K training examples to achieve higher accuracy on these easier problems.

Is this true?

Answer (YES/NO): YES